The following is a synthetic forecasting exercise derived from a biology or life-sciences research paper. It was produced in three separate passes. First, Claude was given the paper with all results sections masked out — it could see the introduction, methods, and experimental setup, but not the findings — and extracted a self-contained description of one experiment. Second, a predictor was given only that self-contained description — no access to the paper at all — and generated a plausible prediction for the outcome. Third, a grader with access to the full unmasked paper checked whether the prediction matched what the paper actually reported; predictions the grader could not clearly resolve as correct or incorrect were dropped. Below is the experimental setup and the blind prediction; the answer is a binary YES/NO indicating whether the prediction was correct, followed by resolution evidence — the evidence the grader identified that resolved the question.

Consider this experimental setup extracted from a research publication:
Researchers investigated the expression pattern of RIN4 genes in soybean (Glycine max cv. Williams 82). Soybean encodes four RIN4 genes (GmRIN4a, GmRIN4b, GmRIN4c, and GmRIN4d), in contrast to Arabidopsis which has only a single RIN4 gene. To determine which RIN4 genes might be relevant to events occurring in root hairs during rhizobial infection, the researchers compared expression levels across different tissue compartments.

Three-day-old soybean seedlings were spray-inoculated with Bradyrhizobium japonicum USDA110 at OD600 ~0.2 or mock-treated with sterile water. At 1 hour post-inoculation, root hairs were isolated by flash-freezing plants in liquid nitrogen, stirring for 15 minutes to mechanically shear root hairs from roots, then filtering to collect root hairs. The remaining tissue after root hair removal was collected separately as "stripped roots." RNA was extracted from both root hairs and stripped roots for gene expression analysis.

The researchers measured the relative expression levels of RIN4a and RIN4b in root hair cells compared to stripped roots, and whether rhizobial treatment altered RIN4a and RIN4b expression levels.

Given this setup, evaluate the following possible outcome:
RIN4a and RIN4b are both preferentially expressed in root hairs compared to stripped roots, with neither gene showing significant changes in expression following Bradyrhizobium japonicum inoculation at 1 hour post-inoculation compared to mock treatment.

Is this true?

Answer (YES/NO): YES